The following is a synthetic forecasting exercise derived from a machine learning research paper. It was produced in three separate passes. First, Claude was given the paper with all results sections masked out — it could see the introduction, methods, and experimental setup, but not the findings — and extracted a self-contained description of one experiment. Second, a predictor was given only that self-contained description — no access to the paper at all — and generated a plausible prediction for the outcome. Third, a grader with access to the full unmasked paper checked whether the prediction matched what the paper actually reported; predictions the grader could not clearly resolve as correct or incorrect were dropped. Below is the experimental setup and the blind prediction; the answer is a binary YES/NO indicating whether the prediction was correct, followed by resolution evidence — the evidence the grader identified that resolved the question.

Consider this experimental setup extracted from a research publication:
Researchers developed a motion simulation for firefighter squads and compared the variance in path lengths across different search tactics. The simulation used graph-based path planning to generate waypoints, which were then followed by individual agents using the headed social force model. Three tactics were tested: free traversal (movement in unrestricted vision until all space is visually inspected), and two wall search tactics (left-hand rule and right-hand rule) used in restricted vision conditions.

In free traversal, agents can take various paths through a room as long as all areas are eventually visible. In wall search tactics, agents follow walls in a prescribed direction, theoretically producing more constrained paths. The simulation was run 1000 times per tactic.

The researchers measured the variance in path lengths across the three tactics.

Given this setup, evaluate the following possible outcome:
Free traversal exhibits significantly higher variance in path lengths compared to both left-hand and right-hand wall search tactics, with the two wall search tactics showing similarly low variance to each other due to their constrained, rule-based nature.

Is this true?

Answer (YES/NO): NO